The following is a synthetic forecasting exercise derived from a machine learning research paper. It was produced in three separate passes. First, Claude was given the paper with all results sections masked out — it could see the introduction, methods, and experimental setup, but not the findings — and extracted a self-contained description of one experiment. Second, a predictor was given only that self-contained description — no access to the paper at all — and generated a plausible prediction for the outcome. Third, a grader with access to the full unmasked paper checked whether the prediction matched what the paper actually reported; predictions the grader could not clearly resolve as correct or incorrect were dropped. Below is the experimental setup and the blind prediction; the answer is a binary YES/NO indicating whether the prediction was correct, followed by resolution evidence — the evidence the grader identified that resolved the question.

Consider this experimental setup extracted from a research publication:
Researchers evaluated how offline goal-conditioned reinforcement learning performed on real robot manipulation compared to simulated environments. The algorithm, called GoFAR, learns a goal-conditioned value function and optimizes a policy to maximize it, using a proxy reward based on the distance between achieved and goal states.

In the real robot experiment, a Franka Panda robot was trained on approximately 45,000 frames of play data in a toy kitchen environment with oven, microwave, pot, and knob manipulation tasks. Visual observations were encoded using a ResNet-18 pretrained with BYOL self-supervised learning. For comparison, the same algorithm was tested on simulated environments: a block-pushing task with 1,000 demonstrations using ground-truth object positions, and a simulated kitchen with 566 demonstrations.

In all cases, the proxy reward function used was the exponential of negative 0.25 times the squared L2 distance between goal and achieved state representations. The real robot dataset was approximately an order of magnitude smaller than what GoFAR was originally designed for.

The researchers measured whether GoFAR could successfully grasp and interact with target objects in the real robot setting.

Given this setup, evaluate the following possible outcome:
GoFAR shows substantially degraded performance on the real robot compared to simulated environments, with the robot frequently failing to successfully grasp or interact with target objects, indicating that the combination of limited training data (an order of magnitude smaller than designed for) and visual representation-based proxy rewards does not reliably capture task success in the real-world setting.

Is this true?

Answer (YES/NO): YES